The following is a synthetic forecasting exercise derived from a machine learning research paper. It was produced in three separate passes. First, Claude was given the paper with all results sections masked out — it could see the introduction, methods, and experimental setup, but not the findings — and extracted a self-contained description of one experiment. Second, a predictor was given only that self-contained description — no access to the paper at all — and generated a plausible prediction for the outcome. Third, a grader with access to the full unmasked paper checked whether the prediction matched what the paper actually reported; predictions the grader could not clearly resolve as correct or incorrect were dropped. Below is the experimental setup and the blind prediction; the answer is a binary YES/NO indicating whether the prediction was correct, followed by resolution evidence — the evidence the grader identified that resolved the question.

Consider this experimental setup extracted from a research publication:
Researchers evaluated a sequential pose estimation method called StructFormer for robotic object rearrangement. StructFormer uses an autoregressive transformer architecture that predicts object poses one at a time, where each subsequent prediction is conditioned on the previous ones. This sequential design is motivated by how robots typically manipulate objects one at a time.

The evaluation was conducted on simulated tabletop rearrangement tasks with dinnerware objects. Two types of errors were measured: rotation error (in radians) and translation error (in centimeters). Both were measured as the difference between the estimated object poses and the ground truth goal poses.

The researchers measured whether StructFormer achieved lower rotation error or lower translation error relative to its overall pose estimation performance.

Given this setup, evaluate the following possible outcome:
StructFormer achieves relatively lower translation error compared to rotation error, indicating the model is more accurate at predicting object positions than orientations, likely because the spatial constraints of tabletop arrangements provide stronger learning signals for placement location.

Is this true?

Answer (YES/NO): NO